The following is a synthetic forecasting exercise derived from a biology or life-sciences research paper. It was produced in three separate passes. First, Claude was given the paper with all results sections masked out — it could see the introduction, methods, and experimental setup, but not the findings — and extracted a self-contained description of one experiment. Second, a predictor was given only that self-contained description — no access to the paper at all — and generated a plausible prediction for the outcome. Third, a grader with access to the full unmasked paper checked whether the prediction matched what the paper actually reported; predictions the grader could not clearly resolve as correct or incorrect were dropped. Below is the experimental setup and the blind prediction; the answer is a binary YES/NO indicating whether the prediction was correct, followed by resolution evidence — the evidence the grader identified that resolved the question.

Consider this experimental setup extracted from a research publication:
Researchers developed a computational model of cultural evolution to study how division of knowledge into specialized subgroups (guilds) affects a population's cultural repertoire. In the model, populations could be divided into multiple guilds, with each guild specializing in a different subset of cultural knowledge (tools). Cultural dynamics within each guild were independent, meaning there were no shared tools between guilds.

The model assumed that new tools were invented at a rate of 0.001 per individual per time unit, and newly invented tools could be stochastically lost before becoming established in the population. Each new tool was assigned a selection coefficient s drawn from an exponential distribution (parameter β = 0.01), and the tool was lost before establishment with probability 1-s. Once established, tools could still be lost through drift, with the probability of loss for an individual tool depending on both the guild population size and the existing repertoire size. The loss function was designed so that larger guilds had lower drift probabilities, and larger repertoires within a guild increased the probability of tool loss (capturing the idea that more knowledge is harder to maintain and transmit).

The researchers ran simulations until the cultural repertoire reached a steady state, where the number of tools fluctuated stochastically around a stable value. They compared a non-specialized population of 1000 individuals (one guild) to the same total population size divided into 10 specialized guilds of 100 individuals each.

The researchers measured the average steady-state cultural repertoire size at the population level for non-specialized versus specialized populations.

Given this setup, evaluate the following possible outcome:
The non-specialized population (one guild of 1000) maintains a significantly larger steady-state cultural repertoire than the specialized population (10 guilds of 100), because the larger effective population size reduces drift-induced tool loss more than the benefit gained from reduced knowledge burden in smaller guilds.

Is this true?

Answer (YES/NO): NO